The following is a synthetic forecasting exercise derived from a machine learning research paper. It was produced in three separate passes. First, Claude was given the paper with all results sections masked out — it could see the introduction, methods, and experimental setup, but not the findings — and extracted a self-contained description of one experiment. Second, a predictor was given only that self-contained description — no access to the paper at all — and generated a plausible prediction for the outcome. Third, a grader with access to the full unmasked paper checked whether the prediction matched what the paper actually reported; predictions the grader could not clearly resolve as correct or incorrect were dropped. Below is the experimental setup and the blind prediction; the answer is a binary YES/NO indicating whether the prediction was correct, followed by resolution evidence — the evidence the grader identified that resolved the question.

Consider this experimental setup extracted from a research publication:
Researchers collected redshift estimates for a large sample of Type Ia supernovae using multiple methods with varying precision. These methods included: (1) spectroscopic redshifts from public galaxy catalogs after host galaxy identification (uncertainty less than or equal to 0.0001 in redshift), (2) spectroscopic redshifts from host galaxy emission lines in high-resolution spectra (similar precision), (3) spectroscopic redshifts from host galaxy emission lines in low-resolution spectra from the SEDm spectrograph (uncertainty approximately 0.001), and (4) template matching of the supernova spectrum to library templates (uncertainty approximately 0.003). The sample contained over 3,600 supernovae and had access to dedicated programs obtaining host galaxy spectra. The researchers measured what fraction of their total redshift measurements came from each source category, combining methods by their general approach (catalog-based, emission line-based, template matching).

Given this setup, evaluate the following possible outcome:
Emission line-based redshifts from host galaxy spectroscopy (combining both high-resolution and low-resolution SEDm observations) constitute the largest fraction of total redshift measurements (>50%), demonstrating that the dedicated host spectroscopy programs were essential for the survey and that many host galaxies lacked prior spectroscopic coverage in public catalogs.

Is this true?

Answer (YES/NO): NO